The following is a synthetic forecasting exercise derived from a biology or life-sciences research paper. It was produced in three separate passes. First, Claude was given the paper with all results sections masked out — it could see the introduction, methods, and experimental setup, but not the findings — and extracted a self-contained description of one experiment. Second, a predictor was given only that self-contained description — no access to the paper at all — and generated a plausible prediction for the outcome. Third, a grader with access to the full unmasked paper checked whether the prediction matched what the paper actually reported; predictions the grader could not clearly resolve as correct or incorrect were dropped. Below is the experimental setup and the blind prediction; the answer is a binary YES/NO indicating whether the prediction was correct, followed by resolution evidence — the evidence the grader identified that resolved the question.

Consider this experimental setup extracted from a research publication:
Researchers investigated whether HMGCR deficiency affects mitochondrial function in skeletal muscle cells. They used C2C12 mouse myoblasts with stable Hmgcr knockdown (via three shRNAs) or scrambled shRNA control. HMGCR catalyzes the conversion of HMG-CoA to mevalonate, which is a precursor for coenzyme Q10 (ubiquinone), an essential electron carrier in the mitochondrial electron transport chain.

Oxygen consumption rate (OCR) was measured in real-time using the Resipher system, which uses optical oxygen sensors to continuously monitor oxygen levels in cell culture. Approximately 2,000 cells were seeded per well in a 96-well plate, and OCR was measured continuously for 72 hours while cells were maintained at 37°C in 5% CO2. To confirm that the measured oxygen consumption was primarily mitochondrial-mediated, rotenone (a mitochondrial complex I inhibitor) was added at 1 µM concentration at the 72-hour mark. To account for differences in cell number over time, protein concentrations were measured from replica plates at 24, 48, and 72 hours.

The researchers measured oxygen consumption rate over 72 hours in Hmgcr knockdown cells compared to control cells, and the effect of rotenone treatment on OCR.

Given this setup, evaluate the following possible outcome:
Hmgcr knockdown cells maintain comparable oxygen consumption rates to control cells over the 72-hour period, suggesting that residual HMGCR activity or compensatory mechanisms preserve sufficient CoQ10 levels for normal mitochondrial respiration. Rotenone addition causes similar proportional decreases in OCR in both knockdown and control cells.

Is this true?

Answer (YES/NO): NO